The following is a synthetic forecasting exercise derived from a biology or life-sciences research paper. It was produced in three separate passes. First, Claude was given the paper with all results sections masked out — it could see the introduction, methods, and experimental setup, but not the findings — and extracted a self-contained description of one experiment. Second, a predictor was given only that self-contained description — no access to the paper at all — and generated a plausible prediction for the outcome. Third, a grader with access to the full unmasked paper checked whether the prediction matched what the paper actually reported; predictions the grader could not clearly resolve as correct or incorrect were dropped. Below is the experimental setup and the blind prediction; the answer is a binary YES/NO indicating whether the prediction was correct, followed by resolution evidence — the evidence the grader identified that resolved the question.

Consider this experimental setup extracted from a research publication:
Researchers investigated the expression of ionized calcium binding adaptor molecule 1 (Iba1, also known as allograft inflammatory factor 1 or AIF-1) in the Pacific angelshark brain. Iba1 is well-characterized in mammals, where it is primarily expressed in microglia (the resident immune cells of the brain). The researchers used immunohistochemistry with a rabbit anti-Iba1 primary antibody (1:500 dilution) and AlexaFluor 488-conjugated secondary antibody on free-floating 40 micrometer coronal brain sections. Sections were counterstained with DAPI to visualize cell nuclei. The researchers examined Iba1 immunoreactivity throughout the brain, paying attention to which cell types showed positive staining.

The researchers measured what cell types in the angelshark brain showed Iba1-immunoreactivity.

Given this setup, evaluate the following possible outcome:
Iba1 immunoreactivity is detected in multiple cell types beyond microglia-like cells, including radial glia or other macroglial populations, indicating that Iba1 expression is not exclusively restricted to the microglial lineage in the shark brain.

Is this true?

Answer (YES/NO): NO